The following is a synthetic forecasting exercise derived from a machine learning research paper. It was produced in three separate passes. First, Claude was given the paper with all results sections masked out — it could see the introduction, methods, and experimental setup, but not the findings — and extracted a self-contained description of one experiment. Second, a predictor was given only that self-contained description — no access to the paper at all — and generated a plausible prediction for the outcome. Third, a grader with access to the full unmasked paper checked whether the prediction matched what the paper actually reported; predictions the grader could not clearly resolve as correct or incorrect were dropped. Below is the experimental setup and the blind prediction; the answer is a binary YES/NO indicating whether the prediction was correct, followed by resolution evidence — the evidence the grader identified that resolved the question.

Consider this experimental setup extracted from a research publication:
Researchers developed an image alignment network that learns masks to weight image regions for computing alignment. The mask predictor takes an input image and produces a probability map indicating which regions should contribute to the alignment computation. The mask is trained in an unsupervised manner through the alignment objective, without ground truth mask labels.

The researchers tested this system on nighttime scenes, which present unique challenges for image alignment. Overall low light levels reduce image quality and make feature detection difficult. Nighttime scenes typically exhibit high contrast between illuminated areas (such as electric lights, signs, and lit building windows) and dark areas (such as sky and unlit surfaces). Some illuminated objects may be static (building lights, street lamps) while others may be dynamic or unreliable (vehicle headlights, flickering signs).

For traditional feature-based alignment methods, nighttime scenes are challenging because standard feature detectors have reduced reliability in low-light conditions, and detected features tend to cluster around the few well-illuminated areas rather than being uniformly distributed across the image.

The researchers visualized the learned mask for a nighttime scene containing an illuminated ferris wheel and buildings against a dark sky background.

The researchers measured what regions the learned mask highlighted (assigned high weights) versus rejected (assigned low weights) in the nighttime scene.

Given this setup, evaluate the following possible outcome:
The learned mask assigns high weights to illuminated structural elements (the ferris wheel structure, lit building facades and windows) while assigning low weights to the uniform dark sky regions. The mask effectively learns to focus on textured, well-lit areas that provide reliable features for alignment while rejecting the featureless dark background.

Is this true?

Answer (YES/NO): YES